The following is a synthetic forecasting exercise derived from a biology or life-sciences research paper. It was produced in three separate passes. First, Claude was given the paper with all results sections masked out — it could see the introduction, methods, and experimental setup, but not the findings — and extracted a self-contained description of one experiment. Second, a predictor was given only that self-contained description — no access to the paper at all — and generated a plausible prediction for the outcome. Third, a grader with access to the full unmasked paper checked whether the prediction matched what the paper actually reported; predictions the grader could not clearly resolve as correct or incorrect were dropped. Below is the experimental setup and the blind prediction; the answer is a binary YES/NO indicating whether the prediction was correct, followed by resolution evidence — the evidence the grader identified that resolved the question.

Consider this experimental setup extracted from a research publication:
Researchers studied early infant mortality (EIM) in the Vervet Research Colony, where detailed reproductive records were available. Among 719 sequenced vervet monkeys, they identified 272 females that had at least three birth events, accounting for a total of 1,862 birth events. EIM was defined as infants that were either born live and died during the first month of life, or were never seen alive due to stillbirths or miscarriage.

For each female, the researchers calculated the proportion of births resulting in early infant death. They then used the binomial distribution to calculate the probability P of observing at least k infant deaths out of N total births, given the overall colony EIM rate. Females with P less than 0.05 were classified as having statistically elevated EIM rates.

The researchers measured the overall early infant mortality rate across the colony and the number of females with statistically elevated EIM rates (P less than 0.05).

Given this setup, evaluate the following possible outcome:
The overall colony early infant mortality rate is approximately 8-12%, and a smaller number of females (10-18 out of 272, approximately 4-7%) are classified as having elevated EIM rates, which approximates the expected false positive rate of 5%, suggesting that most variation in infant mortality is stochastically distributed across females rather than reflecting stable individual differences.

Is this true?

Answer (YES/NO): NO